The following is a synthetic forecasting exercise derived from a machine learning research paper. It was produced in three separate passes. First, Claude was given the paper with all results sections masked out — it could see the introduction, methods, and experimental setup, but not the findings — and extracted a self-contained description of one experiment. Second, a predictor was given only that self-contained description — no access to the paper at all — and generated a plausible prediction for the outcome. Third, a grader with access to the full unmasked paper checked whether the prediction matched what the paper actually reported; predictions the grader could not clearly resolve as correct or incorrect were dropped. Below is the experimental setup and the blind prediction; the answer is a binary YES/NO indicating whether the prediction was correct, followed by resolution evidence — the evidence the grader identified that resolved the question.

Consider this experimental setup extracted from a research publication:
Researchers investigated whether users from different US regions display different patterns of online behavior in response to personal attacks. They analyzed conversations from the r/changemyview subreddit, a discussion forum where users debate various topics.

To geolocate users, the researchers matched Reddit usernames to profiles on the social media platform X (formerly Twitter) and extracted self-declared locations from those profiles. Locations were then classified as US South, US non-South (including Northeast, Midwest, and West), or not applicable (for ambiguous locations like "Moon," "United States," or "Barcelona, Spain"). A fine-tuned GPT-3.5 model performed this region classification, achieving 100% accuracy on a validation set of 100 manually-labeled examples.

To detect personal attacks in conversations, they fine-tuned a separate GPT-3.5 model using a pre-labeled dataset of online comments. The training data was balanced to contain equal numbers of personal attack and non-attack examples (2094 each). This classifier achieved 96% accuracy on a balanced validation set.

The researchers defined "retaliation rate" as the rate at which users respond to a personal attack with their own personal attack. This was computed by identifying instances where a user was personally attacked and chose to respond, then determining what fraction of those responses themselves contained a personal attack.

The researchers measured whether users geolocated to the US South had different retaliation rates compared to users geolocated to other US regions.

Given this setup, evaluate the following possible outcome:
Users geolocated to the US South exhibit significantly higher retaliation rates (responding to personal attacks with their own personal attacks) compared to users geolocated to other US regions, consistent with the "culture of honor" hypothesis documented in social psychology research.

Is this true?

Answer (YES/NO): YES